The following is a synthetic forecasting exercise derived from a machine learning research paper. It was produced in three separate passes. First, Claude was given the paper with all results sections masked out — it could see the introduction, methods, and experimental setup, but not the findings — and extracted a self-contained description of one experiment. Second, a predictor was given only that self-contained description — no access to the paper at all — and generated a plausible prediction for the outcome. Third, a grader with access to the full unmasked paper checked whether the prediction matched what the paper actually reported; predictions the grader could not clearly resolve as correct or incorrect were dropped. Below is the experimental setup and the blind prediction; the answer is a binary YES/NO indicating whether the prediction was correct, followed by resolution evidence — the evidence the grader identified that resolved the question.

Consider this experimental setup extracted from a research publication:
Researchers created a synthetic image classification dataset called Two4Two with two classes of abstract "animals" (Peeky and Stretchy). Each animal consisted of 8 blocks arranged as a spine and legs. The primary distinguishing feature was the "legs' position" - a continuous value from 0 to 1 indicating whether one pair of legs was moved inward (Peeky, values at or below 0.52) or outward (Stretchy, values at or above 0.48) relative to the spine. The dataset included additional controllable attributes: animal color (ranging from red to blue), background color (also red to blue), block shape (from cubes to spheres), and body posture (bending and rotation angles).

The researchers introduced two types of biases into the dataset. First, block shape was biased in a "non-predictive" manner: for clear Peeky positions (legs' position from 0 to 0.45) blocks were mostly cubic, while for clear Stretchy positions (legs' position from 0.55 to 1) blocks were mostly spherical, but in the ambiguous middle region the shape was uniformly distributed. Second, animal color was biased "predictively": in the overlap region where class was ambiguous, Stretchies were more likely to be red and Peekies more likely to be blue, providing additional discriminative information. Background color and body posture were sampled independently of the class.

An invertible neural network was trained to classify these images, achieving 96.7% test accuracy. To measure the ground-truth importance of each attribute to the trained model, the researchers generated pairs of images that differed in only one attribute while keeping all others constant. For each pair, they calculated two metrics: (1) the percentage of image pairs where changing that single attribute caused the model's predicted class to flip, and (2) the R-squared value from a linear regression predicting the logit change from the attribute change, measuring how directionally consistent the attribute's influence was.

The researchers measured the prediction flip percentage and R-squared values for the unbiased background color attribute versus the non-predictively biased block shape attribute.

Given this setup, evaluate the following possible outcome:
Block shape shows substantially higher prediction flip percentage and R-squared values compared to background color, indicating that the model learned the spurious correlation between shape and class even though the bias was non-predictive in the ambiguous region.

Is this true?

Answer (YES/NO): NO